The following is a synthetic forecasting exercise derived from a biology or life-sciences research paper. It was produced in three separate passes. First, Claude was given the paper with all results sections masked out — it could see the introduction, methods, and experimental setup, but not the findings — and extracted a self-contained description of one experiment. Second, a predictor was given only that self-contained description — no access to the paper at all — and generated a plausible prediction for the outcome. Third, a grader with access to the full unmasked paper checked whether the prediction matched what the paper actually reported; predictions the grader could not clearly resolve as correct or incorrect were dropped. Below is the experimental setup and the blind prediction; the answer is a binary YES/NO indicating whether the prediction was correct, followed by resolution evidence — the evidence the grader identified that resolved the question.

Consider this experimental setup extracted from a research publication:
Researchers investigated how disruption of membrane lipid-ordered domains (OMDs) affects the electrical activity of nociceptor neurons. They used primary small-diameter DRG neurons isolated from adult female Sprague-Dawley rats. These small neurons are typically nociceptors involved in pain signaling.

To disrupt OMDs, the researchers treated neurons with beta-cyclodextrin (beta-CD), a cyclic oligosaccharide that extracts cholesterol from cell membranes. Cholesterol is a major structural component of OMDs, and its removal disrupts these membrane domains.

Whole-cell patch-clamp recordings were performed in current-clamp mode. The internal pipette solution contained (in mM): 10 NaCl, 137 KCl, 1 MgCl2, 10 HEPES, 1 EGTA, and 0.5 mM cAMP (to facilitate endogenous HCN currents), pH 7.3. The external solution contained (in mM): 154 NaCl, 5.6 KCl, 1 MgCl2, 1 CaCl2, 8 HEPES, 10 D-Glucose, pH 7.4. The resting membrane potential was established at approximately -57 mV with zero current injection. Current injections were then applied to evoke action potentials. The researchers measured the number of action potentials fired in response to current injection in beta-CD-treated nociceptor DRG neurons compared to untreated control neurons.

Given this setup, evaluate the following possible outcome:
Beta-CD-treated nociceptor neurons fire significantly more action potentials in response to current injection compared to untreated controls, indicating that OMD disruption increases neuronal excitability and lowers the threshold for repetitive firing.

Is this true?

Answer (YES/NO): YES